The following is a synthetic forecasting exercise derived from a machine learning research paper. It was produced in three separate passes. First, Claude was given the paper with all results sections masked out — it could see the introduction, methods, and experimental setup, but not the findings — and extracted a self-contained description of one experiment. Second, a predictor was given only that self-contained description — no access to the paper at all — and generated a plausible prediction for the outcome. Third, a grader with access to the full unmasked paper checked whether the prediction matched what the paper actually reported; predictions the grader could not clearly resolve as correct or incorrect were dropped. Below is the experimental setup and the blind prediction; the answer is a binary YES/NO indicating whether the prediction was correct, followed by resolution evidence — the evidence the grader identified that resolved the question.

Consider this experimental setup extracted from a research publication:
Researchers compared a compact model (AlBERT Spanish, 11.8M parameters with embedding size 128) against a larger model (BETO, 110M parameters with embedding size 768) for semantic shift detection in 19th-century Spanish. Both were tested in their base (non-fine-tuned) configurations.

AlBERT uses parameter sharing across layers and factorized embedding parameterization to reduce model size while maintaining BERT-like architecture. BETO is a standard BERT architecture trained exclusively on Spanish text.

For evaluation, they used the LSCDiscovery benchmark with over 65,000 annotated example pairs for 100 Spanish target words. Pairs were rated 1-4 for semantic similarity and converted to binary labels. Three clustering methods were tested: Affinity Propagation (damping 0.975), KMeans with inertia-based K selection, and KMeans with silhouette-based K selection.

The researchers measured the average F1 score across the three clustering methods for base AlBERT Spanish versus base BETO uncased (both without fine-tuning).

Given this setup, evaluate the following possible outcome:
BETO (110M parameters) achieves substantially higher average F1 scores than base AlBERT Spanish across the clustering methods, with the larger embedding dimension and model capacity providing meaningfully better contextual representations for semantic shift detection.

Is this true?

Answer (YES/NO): NO